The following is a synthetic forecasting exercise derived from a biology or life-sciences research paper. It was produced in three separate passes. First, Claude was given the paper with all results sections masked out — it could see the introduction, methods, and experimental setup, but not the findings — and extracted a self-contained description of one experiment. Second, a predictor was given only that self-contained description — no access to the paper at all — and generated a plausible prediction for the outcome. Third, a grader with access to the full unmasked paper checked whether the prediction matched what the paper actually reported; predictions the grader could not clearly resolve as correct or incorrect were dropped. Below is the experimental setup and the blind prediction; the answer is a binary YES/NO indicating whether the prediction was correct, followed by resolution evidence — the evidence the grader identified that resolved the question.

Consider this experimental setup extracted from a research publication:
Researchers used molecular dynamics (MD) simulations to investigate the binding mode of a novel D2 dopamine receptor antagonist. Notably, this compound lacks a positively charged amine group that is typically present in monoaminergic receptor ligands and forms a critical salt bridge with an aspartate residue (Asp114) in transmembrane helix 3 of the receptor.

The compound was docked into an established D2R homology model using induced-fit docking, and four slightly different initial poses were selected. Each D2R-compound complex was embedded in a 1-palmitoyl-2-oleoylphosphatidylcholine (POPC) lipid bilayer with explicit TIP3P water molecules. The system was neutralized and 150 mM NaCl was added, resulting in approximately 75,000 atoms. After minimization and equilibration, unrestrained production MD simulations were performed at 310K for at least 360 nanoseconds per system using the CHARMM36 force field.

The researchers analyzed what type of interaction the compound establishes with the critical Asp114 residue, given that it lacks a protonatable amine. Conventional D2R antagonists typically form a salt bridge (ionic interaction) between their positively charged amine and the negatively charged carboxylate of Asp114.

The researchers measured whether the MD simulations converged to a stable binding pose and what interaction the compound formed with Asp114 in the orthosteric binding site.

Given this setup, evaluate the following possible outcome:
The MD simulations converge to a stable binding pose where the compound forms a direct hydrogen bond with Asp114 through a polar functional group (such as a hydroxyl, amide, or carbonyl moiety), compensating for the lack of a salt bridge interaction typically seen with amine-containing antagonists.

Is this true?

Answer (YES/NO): YES